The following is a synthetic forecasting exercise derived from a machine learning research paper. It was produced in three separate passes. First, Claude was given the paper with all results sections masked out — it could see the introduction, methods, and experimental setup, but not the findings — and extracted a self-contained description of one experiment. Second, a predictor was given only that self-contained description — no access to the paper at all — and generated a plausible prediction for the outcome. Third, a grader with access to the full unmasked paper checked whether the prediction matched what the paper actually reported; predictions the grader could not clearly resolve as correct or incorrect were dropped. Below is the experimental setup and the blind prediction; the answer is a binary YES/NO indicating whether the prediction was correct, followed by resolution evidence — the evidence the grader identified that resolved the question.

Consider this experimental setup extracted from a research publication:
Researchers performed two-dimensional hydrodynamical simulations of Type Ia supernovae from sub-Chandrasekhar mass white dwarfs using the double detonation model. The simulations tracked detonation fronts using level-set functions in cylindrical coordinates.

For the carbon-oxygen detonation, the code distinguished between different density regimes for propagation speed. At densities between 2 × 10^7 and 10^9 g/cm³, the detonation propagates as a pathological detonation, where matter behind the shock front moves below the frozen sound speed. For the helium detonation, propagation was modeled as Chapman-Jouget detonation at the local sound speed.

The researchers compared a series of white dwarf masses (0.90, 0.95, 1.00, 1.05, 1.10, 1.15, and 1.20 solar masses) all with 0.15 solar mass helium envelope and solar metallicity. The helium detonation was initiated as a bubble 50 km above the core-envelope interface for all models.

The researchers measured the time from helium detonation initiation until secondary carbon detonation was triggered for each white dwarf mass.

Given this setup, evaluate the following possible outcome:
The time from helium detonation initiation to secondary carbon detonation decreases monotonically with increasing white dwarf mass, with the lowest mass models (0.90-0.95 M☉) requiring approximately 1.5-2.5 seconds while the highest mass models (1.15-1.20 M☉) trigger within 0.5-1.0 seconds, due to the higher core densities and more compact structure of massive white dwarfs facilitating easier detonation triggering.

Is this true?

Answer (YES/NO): NO